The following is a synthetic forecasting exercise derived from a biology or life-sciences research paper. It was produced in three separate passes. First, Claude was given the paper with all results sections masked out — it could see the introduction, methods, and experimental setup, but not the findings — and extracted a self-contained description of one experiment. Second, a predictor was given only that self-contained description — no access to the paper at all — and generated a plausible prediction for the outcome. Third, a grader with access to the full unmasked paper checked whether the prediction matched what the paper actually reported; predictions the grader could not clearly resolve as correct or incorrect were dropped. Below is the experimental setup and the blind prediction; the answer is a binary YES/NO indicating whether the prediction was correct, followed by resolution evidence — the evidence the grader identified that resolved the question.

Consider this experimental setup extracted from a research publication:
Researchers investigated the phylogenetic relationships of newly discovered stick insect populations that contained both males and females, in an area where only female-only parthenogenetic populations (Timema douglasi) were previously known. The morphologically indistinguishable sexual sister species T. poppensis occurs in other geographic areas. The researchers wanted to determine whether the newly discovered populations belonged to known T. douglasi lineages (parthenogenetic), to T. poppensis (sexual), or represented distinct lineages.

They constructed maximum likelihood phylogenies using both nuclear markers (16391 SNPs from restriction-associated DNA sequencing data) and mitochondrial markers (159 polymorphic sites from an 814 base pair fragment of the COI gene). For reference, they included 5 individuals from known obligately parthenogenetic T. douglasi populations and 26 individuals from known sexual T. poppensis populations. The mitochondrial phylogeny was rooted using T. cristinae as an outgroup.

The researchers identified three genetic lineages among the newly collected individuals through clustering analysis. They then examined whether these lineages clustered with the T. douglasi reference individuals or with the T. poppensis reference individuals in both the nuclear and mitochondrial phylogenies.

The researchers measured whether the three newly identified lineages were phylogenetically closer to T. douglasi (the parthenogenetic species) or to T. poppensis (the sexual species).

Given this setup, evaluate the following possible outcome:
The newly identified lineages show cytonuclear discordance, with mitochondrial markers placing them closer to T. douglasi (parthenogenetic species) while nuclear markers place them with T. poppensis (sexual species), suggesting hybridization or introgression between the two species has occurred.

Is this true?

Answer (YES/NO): NO